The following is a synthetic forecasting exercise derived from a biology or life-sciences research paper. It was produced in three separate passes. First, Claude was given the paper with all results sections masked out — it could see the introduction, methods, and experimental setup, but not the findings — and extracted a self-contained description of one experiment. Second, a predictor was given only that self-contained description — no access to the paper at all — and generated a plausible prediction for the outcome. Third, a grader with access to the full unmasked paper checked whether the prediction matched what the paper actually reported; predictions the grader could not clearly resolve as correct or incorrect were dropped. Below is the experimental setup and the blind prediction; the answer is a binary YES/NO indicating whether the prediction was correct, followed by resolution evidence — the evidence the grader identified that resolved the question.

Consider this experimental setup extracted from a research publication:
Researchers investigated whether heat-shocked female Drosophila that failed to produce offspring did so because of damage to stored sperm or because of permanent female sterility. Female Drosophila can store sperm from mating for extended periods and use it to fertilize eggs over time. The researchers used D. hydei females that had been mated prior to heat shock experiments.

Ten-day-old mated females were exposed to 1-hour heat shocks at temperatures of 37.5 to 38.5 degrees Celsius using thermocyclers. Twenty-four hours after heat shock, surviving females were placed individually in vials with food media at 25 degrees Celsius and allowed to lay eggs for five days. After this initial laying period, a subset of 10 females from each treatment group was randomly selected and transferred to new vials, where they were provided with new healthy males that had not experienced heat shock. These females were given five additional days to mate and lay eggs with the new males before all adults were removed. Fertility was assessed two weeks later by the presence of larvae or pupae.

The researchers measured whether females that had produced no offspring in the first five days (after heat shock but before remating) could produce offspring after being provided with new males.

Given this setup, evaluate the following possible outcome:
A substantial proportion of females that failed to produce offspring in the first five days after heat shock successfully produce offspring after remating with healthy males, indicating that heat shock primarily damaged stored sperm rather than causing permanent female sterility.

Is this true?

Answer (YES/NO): YES